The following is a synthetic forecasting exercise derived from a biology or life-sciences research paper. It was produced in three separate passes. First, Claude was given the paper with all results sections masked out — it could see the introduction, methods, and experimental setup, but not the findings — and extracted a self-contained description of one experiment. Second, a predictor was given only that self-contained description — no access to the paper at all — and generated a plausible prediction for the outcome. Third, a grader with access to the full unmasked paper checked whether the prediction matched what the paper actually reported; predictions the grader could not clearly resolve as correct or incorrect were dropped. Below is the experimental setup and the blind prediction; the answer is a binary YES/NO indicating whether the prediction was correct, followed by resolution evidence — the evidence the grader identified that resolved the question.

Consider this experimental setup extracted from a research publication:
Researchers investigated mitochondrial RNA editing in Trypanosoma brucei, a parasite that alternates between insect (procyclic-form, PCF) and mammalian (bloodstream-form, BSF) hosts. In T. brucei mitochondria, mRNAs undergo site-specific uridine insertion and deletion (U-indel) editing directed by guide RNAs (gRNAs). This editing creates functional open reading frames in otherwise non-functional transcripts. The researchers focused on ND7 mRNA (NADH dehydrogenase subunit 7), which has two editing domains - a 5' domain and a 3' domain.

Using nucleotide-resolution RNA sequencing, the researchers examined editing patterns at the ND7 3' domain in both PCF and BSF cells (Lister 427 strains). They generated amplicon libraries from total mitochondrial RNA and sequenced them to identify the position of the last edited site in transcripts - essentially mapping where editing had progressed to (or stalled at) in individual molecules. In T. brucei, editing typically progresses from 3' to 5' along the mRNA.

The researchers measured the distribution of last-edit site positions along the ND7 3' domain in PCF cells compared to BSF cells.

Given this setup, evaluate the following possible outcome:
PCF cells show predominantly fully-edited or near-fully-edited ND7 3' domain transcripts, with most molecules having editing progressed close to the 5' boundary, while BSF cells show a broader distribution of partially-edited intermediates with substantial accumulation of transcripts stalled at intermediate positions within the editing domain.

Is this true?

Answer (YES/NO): NO